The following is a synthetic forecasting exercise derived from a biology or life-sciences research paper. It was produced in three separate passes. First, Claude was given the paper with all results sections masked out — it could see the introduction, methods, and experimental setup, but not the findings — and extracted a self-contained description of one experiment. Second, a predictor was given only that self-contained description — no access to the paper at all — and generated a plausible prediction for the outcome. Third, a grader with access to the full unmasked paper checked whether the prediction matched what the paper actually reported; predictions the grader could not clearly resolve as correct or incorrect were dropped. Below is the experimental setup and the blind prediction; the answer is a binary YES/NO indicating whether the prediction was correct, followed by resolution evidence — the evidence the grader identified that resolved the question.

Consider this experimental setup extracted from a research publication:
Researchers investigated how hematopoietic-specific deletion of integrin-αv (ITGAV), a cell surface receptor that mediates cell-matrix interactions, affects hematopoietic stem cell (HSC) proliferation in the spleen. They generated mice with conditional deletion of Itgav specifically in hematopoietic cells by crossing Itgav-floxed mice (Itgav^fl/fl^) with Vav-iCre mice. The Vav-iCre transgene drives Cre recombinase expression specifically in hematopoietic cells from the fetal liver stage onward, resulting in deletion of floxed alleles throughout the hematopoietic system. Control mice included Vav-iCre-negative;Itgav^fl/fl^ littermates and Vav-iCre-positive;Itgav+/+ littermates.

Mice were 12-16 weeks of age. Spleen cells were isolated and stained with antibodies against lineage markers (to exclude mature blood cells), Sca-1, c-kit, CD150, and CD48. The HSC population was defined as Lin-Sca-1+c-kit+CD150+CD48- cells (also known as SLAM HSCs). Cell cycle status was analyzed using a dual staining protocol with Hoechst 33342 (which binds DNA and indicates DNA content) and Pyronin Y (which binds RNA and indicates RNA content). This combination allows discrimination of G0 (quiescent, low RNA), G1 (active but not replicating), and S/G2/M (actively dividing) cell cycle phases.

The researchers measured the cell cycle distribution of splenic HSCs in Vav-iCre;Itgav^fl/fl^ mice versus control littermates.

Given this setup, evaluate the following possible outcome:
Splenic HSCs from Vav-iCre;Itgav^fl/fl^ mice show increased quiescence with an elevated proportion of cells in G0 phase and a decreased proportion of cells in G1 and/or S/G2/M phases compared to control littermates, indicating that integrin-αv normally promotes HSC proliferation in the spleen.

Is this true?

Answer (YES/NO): NO